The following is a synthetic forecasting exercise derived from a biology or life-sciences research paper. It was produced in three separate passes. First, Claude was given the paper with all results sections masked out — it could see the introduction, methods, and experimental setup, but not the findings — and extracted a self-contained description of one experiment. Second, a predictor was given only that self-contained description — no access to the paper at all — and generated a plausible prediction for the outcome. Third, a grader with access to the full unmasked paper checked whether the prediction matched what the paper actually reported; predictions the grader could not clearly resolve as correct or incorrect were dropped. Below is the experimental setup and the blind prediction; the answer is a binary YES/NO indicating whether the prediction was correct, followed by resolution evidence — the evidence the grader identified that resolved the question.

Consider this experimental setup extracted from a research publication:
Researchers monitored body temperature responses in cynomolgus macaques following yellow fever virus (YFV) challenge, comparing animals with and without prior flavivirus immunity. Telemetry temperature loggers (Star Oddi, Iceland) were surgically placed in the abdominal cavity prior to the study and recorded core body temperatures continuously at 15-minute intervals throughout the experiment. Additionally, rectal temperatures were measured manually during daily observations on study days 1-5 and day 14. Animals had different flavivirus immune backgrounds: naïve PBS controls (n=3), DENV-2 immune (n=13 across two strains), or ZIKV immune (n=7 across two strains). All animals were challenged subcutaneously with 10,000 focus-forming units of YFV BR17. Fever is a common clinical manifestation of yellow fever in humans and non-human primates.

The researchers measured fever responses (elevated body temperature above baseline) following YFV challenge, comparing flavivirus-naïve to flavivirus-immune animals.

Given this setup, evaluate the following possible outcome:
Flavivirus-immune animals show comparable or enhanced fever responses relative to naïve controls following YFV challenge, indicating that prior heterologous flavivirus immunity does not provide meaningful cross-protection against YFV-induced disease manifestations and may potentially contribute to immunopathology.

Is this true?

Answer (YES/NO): NO